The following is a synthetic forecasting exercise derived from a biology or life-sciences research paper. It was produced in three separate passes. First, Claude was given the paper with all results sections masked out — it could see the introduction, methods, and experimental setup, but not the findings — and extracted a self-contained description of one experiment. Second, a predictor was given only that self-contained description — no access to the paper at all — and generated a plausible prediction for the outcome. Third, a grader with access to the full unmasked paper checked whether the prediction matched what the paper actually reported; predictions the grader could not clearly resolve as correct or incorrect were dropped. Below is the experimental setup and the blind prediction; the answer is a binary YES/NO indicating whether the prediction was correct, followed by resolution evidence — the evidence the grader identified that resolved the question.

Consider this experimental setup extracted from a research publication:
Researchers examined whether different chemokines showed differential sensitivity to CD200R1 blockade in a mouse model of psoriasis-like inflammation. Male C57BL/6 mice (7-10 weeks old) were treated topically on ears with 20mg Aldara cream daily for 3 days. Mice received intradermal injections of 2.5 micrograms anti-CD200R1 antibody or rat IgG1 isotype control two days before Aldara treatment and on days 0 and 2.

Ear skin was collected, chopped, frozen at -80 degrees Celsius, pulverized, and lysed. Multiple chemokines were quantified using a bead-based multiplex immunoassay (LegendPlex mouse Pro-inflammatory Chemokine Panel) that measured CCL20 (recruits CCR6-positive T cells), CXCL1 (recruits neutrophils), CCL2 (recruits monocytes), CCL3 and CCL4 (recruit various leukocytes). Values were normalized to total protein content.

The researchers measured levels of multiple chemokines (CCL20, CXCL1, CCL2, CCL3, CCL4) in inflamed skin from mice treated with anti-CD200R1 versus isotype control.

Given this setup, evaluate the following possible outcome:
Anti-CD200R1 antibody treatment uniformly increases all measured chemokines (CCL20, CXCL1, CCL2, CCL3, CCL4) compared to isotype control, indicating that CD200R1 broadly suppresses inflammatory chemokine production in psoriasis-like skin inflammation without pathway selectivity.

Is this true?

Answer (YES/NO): NO